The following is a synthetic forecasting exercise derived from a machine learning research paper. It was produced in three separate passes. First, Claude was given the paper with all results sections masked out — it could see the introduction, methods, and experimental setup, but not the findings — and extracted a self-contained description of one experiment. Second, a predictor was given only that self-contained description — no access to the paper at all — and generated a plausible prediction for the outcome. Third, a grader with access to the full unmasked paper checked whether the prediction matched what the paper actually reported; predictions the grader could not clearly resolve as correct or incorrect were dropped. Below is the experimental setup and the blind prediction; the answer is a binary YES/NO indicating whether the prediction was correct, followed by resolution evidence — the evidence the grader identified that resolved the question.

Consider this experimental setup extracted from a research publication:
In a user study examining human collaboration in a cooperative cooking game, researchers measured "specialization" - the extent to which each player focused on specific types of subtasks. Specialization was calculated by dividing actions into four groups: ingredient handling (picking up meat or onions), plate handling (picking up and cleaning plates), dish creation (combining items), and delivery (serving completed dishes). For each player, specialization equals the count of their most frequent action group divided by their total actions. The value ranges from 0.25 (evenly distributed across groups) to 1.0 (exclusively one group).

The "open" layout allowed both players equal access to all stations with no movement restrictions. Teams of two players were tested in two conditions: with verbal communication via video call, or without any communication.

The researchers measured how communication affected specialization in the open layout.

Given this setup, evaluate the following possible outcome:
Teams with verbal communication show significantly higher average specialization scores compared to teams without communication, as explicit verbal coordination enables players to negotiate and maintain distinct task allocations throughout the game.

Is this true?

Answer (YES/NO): NO